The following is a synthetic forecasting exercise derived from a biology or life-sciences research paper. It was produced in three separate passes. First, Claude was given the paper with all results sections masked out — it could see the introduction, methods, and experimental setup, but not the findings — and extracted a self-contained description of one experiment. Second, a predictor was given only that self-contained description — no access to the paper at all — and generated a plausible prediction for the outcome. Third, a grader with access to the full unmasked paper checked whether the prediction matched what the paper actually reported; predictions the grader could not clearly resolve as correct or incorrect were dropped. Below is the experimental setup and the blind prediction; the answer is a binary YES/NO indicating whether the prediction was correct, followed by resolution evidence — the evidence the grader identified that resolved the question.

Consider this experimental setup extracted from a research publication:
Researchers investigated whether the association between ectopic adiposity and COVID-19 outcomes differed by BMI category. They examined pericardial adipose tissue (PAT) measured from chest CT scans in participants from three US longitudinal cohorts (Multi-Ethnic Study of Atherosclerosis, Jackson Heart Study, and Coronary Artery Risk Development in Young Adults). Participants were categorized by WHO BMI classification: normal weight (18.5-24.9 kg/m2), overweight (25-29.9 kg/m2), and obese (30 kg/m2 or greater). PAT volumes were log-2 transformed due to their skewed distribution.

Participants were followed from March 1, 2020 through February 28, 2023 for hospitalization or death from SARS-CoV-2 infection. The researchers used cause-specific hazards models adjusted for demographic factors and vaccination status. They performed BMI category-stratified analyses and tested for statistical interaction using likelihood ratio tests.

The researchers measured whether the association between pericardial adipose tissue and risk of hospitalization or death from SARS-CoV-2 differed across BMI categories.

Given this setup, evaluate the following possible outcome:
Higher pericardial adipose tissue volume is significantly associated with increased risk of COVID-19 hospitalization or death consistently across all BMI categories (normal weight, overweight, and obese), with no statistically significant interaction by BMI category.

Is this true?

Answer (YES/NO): YES